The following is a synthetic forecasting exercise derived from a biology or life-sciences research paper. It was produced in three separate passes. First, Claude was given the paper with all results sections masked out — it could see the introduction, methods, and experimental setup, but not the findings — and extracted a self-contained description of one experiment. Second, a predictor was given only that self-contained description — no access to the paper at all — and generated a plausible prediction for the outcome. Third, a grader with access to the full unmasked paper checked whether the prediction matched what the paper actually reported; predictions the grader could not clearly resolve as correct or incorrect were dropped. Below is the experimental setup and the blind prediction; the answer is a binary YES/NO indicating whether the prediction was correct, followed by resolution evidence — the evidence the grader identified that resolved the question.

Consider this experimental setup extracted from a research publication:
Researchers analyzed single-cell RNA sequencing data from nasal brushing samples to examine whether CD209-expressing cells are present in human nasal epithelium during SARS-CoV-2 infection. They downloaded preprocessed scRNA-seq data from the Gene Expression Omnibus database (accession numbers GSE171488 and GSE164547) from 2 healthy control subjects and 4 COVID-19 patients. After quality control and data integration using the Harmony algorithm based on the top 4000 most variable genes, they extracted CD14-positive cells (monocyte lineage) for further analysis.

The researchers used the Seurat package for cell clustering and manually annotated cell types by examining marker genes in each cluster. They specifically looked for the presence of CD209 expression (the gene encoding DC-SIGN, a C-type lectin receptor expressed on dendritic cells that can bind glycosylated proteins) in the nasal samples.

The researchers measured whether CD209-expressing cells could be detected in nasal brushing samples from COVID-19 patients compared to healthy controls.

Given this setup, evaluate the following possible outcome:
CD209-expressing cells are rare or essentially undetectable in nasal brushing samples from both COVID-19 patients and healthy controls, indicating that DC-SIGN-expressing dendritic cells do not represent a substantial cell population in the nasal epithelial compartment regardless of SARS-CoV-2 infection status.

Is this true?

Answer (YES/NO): NO